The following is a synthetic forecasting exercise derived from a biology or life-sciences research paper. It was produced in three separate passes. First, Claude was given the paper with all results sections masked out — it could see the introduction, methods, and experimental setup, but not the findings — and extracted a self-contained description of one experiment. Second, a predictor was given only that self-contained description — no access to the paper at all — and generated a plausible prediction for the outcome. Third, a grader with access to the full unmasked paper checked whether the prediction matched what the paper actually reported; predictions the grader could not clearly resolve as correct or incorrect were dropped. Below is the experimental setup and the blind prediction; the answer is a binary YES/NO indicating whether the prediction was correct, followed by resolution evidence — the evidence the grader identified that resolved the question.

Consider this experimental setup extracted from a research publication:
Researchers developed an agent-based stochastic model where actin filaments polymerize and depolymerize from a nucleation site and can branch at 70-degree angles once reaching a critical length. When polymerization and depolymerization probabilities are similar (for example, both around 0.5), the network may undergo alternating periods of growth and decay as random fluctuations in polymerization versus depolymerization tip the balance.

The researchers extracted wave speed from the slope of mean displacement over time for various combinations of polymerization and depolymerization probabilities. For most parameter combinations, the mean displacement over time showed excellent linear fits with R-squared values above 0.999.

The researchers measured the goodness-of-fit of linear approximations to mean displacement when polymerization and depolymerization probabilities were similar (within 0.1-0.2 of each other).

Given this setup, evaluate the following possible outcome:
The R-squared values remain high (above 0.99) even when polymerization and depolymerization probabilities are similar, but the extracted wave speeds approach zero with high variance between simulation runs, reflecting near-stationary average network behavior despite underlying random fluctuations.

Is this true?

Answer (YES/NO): NO